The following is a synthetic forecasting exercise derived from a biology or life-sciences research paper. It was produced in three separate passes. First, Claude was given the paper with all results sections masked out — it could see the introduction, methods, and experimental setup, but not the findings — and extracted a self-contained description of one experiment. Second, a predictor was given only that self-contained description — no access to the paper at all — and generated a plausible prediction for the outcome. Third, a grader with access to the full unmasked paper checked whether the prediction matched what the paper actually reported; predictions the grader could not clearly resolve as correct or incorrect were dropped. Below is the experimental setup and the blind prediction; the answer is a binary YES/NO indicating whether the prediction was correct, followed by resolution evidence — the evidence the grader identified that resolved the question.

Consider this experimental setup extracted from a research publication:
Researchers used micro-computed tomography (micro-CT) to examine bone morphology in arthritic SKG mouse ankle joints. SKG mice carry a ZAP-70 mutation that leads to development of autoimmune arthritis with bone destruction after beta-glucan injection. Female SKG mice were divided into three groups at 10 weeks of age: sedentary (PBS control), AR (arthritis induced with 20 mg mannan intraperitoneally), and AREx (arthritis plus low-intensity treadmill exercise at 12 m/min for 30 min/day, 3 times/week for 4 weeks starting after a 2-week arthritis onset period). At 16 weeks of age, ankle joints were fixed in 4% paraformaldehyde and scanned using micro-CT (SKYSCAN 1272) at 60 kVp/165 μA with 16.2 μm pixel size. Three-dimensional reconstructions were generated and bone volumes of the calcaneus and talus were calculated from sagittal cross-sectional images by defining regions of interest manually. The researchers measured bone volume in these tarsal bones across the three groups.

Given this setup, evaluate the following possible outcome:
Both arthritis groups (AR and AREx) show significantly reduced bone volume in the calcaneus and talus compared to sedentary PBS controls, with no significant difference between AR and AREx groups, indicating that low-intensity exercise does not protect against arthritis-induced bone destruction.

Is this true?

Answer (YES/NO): NO